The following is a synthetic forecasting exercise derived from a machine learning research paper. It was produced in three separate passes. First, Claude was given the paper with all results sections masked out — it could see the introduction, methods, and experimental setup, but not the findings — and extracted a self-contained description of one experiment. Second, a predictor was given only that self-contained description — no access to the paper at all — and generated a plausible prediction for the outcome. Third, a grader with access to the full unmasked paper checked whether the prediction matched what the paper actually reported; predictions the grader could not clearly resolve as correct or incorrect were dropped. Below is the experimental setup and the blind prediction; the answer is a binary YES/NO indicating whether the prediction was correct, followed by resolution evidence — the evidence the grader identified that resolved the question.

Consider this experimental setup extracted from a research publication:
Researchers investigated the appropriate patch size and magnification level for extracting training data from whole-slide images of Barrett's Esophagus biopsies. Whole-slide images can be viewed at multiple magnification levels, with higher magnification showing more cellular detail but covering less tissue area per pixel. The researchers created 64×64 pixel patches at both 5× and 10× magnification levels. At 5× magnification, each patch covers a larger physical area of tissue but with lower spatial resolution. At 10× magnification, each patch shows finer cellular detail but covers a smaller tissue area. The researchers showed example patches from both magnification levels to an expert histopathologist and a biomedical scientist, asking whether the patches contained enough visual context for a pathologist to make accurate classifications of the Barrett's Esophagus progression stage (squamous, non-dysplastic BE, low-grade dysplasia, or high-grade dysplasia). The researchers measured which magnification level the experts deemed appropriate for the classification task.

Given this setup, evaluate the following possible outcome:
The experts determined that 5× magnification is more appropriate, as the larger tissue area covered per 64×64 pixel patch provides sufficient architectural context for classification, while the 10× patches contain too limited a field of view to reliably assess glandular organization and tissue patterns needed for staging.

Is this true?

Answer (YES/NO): YES